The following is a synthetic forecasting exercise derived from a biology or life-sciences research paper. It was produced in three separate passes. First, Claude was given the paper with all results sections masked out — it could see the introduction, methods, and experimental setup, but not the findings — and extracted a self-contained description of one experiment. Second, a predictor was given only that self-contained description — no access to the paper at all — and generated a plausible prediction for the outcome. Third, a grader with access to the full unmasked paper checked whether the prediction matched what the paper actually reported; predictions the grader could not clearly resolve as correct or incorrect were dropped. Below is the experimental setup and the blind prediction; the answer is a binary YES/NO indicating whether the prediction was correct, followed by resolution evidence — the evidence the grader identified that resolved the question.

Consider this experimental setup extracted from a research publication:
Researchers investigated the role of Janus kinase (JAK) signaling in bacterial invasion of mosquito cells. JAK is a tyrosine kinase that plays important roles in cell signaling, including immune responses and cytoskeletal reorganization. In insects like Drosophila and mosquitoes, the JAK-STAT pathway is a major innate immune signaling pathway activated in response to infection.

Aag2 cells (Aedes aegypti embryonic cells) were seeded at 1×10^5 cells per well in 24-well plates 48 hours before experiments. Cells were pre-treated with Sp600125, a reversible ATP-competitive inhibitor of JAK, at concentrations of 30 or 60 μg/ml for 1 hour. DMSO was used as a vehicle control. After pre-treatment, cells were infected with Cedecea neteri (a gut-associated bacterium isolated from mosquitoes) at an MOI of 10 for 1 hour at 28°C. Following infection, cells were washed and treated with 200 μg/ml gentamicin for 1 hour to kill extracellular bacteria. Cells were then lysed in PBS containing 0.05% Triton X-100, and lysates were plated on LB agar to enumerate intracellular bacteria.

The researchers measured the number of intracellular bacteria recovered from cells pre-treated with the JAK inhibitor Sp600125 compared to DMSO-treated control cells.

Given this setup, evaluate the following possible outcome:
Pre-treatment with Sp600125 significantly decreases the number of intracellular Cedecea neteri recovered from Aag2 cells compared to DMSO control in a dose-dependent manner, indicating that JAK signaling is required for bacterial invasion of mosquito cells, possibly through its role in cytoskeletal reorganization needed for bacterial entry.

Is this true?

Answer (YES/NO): NO